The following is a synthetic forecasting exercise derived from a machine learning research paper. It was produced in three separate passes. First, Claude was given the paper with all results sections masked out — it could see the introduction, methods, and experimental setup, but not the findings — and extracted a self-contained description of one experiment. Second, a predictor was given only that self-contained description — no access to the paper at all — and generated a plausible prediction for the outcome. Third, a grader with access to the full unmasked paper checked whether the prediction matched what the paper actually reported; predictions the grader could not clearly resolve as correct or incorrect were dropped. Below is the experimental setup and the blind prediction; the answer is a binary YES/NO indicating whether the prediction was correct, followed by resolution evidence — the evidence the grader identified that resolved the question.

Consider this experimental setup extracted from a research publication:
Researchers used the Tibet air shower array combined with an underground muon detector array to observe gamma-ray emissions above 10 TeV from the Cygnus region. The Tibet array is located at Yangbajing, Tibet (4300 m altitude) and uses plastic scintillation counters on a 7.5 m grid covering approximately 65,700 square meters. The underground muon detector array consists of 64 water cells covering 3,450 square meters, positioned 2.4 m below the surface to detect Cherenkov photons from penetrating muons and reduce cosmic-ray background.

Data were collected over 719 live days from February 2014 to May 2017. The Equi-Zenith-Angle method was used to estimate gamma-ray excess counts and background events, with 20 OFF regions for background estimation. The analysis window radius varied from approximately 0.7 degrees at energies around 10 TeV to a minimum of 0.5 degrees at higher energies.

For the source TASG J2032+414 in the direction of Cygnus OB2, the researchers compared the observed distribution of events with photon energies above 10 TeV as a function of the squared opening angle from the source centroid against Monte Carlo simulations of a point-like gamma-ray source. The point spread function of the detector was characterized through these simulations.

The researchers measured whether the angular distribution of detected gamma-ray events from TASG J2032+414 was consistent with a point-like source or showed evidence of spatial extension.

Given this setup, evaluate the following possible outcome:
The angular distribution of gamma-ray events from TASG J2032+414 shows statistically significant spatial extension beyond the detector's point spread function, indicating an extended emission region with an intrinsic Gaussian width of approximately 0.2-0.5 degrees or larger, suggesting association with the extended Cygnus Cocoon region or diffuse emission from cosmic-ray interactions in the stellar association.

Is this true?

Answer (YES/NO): NO